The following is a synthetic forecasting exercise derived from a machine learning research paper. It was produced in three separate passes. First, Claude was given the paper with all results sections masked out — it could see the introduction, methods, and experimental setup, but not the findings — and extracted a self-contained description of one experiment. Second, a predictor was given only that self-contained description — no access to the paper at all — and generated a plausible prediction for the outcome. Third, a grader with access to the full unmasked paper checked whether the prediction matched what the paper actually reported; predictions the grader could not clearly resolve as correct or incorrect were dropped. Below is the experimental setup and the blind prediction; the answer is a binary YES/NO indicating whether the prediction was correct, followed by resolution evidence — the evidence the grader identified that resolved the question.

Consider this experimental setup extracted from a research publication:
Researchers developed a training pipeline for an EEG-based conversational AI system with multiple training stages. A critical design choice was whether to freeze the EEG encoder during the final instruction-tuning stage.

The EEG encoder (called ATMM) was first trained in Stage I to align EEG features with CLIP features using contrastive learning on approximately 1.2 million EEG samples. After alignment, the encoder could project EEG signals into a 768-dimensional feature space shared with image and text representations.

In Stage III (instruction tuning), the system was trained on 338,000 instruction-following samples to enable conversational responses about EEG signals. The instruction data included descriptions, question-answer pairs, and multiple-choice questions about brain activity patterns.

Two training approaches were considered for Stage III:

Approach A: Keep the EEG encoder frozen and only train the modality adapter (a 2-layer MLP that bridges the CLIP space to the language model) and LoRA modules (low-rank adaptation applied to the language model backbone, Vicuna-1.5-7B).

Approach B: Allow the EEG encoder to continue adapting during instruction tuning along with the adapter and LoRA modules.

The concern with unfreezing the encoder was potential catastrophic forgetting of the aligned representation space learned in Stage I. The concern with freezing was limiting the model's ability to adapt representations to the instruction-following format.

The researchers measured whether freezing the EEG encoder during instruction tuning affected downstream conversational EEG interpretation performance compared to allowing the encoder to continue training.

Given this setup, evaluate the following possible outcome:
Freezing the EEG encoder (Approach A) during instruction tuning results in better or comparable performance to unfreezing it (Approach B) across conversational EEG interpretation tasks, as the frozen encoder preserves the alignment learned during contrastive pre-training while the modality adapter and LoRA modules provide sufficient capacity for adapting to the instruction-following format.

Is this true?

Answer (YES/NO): YES